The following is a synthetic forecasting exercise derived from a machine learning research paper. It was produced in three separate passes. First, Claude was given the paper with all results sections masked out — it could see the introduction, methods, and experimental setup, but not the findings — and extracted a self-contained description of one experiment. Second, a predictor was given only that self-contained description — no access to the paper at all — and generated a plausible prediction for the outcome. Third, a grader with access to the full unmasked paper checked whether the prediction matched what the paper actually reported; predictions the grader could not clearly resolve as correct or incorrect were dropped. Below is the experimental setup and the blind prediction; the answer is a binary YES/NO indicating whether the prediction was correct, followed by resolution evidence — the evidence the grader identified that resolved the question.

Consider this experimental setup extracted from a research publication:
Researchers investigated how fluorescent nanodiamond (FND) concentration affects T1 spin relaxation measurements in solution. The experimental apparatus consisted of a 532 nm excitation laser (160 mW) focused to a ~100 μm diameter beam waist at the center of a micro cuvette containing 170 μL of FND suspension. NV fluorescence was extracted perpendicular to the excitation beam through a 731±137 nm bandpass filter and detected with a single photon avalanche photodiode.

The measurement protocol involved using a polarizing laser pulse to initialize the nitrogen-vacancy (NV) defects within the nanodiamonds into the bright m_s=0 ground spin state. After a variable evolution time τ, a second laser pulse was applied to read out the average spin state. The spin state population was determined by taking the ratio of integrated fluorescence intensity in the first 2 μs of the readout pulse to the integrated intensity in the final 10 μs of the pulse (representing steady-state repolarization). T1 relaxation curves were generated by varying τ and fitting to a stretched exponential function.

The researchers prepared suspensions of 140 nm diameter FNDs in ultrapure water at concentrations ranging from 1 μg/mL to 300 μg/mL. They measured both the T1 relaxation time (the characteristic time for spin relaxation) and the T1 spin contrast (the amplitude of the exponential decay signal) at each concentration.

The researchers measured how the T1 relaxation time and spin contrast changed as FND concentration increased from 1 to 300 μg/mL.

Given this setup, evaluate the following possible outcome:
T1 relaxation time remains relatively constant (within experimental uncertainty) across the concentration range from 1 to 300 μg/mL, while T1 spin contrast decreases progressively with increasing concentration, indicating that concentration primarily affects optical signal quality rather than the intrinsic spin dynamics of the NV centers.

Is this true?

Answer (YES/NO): NO